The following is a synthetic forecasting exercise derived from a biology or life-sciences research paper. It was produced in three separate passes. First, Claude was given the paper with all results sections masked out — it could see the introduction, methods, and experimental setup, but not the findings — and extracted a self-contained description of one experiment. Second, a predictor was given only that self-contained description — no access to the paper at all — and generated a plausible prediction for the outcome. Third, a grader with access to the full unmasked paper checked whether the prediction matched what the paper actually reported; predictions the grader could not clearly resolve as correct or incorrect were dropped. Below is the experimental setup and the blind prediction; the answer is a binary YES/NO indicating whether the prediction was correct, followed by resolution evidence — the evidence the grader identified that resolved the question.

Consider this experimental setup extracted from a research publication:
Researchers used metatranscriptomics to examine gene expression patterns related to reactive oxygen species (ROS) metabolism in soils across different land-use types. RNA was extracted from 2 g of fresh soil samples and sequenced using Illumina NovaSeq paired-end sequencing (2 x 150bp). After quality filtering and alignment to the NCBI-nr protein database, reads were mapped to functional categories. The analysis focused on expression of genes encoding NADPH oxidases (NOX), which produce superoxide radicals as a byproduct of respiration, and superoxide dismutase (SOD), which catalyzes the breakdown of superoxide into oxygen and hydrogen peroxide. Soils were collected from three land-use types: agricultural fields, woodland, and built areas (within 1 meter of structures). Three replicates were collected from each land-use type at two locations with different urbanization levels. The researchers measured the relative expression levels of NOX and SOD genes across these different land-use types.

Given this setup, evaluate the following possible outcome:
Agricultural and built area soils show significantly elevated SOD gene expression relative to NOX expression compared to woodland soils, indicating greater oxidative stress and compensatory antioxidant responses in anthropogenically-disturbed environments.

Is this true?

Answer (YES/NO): NO